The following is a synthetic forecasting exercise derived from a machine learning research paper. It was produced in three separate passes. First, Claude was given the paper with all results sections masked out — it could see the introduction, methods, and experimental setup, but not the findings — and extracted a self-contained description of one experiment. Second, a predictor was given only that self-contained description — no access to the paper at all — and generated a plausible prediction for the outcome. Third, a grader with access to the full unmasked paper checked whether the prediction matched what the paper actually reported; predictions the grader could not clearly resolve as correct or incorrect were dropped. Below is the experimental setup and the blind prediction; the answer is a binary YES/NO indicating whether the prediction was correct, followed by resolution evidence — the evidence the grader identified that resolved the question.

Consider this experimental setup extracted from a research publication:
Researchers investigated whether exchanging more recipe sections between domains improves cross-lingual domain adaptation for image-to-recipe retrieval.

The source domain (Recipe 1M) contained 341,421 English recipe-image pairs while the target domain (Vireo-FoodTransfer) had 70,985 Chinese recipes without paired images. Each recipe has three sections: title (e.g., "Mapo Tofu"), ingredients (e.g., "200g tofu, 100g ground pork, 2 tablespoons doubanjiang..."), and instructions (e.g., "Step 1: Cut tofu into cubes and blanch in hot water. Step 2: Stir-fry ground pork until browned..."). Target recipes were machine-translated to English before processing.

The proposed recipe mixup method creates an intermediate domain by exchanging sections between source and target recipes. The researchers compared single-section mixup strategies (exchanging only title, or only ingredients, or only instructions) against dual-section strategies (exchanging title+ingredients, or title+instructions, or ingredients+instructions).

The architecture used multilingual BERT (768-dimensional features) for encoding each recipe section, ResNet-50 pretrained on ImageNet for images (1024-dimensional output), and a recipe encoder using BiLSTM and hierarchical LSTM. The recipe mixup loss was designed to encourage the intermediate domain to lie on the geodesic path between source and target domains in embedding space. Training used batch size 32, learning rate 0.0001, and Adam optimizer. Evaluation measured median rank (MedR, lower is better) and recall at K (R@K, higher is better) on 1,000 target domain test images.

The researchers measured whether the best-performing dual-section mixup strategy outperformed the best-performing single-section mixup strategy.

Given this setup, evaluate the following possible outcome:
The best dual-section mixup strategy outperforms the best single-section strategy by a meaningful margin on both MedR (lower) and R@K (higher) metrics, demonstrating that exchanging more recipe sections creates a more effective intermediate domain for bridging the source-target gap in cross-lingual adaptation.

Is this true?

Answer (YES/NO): NO